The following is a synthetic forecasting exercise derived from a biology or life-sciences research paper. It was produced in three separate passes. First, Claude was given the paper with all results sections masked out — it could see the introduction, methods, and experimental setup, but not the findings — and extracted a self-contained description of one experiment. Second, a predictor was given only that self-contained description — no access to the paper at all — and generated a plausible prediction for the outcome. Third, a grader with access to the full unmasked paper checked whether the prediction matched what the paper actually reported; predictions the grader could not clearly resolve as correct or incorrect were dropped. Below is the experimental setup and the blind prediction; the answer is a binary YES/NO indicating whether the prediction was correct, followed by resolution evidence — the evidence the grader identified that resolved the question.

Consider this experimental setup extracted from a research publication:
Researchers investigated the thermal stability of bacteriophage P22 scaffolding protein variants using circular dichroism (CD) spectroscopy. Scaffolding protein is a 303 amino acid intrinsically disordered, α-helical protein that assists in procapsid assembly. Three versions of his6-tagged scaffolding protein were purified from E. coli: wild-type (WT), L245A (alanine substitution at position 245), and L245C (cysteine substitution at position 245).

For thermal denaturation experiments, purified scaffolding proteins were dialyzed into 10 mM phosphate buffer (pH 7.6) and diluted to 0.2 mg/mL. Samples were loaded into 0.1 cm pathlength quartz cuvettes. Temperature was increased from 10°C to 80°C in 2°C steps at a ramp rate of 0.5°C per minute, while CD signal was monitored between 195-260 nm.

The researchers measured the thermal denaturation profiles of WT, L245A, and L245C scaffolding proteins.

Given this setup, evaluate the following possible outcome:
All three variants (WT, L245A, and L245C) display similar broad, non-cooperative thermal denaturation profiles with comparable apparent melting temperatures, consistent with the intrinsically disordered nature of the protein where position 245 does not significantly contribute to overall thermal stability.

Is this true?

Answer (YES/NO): NO